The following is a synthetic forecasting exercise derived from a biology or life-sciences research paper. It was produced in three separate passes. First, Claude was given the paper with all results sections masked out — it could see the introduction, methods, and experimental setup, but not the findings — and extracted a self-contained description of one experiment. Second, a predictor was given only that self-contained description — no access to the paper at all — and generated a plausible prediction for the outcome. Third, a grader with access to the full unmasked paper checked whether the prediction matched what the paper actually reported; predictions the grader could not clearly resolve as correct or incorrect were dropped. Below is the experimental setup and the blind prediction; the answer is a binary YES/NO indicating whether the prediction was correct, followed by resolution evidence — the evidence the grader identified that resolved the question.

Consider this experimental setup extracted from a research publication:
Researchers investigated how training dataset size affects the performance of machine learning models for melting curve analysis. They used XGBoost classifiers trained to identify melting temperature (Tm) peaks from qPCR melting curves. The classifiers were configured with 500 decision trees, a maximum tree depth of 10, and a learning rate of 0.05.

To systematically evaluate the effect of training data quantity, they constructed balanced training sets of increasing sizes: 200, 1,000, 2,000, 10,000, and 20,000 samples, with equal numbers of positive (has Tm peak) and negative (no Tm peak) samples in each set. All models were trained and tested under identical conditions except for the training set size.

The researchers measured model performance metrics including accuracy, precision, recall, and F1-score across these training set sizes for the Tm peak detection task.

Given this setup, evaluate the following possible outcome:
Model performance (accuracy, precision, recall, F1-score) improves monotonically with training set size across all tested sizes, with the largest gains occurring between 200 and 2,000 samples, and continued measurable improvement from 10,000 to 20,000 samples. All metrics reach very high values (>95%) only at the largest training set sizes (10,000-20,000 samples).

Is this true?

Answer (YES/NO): NO